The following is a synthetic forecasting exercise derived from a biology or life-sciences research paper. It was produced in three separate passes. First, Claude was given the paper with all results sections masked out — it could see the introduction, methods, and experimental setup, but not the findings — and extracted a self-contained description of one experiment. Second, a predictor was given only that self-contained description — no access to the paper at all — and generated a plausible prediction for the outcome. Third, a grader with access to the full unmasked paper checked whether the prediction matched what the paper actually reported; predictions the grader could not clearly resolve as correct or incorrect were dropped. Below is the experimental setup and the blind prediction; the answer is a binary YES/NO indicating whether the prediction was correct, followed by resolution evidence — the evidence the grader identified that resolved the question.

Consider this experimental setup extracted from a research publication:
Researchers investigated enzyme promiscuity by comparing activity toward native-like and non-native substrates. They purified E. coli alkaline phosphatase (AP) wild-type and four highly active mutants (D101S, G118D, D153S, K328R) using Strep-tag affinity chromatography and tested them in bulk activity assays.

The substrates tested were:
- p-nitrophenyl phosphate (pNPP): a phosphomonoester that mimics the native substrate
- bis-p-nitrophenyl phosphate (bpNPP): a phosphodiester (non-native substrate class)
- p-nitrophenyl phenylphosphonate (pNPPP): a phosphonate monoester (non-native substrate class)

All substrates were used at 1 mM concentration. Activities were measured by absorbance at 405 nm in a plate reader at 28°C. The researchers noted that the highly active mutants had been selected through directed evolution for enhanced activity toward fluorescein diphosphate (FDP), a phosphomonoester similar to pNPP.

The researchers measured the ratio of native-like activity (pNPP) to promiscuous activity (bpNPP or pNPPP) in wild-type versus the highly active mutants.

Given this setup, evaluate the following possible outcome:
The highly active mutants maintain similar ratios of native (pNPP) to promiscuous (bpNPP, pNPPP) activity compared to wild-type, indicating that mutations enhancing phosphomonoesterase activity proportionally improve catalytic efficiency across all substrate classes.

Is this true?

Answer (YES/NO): NO